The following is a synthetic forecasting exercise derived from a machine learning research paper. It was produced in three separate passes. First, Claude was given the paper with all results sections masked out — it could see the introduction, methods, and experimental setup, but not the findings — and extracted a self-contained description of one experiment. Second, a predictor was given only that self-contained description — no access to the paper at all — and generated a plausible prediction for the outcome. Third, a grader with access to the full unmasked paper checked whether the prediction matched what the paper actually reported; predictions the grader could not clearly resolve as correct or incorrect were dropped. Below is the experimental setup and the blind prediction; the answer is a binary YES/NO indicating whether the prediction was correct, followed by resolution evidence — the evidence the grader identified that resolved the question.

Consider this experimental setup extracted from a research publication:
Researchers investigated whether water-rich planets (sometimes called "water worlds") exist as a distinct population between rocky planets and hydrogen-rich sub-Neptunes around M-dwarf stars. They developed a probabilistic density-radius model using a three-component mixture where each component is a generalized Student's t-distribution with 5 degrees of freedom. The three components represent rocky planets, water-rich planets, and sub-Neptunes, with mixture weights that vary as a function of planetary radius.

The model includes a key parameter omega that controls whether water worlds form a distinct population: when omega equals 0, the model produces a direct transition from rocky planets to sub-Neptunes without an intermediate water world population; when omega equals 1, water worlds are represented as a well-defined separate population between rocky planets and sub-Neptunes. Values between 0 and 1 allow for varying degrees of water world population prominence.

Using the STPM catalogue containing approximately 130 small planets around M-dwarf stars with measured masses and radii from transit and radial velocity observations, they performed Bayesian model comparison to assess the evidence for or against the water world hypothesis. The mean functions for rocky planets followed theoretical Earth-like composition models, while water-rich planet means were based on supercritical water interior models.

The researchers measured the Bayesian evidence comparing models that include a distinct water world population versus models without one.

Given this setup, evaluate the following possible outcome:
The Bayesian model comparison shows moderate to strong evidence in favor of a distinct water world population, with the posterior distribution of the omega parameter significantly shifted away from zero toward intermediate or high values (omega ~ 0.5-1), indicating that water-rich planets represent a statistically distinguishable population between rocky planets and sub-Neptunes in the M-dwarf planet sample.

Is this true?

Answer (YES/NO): NO